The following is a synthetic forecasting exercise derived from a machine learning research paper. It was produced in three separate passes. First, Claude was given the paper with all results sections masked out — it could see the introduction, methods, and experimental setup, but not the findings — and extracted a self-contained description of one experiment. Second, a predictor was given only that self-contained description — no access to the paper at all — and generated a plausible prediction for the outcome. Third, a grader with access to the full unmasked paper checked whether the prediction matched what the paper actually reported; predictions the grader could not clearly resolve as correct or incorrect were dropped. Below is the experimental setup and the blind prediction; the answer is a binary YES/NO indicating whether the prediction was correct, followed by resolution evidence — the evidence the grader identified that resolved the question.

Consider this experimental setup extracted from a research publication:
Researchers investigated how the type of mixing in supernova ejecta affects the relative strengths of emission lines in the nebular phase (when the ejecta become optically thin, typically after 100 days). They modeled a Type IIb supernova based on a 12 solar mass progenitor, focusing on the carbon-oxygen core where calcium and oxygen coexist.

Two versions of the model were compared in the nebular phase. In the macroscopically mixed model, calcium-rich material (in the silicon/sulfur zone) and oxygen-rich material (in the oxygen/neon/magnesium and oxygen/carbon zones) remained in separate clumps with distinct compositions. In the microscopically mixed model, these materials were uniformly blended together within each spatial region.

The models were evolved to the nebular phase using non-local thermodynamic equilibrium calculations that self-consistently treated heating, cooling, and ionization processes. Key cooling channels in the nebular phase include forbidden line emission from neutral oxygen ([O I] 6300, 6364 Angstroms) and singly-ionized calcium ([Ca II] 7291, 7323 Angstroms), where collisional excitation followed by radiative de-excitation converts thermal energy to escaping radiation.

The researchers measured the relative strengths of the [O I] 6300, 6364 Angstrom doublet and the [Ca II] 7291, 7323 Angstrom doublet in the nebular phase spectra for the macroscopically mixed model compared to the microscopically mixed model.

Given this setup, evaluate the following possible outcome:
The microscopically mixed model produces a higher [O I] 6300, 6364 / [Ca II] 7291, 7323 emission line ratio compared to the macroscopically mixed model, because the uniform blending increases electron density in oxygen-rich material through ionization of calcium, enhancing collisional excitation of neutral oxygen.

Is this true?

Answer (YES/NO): NO